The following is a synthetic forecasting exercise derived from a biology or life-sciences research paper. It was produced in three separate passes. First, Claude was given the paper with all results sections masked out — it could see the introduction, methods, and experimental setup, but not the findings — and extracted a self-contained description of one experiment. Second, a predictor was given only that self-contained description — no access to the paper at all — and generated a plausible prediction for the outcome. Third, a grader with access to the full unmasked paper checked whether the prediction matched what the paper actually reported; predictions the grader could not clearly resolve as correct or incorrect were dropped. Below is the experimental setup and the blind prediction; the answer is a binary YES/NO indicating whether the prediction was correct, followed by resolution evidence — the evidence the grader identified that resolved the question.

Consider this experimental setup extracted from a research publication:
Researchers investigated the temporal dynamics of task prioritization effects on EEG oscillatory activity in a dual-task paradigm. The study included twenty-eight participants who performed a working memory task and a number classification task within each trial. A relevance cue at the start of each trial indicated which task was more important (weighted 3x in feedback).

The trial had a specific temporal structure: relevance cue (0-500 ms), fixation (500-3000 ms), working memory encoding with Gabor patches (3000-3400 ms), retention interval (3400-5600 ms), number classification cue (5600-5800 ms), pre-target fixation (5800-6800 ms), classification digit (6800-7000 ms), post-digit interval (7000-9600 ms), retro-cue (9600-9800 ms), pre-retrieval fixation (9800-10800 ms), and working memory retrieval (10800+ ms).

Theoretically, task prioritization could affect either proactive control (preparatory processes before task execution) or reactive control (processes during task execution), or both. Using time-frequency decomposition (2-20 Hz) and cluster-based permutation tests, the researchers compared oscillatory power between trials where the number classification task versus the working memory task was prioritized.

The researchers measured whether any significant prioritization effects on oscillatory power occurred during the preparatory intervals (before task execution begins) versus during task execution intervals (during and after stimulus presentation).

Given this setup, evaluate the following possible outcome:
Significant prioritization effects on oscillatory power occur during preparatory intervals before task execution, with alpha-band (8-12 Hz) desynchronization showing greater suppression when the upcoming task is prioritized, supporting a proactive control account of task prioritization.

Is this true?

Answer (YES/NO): NO